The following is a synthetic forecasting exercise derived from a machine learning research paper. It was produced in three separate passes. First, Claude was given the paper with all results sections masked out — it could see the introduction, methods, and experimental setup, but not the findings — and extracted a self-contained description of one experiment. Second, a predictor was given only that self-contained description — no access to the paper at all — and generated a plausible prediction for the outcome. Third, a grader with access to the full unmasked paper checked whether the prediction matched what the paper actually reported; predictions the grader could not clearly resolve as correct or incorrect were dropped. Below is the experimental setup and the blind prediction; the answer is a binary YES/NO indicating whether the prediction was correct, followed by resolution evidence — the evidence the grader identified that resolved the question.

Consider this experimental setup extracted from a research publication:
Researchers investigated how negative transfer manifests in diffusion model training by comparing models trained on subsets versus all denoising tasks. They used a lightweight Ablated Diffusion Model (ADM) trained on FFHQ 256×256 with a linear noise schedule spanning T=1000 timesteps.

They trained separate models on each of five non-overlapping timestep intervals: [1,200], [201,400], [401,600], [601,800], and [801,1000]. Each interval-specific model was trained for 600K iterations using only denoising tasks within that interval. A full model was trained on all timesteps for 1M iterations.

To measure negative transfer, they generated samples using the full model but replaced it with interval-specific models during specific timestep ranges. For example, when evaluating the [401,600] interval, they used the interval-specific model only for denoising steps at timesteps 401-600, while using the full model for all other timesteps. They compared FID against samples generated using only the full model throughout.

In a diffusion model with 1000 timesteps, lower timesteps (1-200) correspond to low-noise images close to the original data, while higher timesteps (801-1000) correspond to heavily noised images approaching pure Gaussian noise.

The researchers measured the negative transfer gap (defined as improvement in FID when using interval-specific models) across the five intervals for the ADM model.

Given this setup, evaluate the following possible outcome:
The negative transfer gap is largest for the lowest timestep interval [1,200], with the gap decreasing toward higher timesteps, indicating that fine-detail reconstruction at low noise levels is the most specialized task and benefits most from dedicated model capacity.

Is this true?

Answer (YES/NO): NO